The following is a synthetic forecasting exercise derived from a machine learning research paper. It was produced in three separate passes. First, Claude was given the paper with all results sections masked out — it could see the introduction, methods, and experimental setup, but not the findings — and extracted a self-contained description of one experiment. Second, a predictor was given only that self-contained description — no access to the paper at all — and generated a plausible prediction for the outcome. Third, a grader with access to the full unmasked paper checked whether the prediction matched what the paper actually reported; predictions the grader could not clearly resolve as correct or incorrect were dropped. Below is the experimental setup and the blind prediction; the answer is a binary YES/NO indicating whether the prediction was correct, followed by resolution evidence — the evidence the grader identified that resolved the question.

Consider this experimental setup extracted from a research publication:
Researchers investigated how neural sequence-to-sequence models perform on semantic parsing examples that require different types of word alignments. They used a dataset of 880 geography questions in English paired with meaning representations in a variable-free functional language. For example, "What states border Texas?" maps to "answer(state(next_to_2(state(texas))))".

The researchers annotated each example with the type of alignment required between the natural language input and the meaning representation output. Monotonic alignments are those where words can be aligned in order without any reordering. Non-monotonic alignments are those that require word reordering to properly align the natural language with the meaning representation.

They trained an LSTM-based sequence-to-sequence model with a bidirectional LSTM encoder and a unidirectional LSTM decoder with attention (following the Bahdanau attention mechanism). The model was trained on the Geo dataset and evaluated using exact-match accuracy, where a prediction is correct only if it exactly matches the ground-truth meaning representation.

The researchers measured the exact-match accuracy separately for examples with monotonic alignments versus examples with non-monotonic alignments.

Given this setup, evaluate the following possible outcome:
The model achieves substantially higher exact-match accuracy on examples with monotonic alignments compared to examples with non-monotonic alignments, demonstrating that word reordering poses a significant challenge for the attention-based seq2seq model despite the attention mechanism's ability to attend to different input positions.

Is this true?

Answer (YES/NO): YES